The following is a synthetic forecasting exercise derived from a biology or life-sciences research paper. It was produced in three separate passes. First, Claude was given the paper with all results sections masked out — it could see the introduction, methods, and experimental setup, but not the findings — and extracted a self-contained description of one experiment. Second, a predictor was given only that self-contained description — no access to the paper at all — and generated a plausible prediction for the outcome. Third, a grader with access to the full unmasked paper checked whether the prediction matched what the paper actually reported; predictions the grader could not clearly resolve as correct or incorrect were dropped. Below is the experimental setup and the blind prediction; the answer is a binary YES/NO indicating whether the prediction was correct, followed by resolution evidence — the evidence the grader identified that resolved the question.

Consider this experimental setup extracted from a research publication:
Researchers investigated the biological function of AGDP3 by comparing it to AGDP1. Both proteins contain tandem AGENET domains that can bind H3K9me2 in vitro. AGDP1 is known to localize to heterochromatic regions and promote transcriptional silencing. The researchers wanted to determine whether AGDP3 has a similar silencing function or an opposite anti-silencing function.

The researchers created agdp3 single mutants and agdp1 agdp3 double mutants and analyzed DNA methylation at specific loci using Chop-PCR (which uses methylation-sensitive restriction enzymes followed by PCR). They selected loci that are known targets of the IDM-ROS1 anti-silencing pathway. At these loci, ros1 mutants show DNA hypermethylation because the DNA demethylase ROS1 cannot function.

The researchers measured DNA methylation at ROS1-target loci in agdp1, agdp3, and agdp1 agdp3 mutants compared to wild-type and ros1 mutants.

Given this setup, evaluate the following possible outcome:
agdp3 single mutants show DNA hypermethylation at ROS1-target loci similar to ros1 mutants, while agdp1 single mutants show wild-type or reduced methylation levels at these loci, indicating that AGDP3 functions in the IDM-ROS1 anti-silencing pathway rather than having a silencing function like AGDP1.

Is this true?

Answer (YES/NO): NO